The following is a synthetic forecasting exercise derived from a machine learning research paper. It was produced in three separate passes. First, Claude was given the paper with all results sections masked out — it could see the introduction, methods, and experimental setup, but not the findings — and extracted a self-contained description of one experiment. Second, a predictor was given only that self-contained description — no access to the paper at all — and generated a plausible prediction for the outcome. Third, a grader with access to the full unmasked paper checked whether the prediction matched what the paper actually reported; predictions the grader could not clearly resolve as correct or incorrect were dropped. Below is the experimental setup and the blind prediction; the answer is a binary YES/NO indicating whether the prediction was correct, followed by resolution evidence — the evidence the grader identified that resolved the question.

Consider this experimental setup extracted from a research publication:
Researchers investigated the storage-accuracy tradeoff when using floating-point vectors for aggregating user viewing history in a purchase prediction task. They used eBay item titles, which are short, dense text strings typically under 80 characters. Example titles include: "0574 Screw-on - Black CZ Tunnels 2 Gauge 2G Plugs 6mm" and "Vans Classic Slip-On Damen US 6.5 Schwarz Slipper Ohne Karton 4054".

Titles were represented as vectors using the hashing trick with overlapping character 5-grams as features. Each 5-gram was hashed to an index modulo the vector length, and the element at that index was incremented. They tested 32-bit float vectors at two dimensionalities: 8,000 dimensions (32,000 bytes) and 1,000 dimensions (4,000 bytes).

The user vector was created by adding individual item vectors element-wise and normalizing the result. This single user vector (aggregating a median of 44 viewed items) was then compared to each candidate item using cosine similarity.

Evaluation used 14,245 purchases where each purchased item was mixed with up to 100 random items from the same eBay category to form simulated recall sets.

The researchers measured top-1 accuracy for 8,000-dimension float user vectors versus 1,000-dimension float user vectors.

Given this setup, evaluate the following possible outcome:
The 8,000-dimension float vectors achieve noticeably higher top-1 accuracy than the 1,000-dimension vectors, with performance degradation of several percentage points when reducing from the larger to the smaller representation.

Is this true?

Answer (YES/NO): YES